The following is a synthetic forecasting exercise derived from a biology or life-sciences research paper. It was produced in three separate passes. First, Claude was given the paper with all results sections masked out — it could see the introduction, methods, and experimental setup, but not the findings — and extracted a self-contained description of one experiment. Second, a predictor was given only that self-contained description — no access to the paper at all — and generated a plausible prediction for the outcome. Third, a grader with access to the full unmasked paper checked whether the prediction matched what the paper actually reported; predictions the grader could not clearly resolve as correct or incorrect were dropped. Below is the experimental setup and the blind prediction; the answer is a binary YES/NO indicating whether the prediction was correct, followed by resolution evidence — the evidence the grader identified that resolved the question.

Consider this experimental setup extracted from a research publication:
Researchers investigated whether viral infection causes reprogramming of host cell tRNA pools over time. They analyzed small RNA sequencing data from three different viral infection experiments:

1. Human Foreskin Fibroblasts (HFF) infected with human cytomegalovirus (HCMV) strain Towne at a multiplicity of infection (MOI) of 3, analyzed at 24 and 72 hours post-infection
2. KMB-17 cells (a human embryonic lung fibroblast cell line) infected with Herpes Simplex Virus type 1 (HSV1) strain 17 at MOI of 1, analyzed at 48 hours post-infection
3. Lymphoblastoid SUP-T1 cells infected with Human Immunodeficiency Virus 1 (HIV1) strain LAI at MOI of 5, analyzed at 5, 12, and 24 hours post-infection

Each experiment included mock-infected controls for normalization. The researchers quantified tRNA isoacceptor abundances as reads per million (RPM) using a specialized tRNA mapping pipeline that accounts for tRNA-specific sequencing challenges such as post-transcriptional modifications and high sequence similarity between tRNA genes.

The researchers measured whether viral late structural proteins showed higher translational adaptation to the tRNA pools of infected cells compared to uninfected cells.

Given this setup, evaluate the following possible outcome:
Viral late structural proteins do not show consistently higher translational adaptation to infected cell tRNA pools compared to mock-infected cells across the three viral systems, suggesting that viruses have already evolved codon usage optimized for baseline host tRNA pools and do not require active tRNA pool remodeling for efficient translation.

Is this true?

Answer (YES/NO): NO